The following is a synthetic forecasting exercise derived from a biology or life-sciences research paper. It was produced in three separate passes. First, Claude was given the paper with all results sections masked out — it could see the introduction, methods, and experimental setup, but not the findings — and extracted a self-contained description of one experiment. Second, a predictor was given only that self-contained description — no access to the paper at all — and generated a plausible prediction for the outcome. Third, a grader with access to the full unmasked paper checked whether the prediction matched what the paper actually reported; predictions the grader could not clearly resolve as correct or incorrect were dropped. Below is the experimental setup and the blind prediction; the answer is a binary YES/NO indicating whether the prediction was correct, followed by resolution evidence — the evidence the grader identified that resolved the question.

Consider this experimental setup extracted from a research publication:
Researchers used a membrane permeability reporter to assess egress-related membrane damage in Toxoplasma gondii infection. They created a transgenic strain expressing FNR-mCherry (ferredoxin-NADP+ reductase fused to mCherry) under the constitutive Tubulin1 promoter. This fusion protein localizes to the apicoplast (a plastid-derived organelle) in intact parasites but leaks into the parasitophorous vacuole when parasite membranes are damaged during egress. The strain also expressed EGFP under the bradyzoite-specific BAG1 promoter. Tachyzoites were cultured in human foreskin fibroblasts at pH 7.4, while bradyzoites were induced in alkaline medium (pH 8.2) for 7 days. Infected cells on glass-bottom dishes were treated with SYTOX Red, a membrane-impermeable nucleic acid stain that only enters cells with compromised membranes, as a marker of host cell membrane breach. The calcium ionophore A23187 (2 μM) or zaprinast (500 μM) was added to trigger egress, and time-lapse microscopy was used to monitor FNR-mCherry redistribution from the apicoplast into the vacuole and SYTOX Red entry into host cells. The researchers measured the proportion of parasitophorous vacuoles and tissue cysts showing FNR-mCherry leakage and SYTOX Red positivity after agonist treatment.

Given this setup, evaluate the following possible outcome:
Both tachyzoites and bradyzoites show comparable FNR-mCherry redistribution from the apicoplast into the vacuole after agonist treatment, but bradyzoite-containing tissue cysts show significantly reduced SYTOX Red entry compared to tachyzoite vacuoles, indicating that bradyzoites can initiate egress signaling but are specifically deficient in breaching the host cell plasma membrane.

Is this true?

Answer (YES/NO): NO